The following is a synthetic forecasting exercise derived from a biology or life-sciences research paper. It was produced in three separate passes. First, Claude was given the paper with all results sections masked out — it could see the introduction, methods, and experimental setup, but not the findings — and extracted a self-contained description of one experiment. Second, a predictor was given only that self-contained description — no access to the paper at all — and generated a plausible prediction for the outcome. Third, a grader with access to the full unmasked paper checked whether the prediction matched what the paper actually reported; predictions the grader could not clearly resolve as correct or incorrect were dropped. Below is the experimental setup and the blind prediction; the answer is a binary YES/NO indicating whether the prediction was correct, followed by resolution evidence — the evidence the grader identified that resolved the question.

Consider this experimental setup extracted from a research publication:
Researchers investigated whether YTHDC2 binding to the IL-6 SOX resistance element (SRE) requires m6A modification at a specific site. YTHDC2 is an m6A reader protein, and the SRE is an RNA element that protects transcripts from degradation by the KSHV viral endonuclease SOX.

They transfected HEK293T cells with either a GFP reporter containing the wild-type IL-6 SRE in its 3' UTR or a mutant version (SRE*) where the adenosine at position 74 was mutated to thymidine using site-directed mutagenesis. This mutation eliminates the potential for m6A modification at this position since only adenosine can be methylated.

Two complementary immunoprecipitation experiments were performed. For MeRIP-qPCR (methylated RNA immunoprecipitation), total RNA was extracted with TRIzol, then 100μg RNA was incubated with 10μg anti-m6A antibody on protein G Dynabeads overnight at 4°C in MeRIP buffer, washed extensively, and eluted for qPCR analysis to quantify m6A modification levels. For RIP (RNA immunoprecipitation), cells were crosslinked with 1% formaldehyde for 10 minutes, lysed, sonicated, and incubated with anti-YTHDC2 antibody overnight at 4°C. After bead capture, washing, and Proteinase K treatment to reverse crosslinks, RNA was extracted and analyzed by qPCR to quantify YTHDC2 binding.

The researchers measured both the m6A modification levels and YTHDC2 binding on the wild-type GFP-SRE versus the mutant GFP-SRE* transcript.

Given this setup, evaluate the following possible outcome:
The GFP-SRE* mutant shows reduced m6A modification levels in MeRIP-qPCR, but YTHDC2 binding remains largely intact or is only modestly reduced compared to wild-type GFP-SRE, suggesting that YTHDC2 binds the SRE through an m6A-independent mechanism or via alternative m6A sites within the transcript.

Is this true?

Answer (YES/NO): NO